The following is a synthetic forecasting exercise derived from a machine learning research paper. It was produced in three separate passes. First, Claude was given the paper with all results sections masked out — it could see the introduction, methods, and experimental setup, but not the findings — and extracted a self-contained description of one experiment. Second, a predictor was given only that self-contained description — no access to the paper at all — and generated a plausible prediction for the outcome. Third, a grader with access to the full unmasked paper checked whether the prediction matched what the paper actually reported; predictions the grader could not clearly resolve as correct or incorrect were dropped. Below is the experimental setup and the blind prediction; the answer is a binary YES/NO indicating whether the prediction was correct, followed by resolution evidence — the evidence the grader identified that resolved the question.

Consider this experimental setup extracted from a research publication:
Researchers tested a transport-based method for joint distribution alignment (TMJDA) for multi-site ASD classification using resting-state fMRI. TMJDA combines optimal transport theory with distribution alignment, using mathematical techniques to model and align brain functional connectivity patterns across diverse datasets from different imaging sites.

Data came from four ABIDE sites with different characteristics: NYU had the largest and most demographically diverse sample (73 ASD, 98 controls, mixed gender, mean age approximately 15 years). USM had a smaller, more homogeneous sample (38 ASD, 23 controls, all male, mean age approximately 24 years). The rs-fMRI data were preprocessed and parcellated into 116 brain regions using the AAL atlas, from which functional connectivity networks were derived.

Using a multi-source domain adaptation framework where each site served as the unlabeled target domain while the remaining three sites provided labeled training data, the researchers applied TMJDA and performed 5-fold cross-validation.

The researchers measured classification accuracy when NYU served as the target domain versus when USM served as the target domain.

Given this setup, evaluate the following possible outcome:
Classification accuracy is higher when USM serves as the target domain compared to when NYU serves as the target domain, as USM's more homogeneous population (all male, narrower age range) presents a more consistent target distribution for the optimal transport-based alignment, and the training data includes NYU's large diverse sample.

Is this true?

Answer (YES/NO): YES